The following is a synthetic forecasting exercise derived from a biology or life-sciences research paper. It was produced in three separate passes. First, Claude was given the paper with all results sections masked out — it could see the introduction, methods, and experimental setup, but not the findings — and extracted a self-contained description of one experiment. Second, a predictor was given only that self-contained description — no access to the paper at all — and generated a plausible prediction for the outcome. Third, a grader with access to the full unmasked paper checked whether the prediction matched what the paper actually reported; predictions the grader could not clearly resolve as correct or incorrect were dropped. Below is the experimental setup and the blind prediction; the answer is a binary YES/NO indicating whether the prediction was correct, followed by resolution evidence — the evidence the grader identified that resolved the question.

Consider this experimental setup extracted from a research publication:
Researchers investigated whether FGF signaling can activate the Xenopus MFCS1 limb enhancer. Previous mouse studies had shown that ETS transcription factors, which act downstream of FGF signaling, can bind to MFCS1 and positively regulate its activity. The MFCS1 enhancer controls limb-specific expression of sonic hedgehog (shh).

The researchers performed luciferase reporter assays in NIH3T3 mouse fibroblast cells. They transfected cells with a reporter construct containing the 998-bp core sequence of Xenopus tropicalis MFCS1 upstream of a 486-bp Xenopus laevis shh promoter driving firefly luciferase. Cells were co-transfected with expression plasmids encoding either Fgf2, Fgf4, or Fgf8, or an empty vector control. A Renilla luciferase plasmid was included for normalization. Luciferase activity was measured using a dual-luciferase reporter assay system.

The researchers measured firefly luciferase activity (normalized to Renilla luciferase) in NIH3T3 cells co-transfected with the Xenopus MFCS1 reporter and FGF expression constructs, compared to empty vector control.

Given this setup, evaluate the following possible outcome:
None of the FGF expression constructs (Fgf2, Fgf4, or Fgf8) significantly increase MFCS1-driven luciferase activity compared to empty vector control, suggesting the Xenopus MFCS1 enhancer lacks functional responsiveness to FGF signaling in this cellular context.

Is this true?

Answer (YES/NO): NO